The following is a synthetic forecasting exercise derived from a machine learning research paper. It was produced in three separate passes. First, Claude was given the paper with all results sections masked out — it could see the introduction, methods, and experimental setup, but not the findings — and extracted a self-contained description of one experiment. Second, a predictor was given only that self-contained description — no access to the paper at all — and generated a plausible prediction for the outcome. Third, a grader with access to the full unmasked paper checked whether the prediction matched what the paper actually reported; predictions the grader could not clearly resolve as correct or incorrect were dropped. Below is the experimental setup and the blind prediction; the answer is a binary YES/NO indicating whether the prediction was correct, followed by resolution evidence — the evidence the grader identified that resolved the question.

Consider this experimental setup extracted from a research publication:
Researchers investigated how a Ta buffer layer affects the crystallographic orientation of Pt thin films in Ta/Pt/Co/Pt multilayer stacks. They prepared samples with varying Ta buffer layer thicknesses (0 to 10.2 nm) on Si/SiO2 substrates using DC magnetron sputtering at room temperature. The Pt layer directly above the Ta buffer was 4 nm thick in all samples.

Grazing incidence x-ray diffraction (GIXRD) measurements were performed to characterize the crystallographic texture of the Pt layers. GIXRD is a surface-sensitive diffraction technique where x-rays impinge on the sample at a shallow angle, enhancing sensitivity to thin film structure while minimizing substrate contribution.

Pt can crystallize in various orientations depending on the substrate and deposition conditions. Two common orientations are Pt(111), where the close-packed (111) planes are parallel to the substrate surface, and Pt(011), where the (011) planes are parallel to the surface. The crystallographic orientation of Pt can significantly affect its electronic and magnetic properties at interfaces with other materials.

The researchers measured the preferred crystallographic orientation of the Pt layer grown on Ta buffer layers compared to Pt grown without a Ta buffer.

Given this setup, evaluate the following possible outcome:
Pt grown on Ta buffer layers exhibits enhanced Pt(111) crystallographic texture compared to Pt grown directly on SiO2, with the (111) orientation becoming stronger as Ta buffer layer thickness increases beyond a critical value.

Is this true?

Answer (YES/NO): NO